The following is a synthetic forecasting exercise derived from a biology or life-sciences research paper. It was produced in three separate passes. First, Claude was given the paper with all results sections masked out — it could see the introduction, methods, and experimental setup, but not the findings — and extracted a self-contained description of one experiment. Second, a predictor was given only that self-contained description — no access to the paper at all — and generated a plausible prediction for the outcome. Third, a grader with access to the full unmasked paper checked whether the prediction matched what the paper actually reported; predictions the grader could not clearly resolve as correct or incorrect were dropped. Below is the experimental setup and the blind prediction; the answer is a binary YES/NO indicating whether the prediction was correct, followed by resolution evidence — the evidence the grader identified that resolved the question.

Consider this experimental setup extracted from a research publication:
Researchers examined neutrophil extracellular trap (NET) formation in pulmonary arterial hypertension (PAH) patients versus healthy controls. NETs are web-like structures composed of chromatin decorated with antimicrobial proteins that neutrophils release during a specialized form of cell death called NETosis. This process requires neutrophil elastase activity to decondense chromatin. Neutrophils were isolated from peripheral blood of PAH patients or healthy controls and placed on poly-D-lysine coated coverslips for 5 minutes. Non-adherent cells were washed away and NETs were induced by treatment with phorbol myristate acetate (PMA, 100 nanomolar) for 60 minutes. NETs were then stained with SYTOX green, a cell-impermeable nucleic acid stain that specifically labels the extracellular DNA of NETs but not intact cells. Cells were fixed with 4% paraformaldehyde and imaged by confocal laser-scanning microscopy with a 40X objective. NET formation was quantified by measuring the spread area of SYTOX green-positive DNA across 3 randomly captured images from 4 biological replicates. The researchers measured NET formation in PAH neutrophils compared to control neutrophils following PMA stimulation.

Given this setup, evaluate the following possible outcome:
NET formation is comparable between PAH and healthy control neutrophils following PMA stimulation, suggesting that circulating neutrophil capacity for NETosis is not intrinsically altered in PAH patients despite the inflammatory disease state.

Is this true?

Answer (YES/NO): NO